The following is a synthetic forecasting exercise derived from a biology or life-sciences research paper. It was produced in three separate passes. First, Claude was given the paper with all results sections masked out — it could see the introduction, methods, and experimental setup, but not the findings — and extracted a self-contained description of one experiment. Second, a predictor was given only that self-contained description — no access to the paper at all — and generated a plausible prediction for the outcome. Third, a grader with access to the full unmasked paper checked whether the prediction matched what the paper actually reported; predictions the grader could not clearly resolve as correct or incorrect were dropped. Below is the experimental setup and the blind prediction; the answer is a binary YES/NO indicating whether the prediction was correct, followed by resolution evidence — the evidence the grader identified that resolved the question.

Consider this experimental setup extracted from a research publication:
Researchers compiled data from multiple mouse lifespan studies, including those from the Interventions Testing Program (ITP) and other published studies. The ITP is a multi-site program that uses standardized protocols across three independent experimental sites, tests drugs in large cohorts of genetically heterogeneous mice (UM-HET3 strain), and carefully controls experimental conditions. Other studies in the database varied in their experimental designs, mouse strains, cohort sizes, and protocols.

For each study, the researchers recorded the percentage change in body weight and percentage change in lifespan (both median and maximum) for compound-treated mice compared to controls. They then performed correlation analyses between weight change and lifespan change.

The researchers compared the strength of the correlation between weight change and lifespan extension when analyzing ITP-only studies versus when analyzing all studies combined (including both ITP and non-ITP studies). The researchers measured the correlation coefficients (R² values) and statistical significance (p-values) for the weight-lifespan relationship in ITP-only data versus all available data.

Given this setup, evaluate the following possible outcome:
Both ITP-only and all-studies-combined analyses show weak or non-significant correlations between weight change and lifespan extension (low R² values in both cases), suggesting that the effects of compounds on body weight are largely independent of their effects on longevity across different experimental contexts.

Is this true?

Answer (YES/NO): NO